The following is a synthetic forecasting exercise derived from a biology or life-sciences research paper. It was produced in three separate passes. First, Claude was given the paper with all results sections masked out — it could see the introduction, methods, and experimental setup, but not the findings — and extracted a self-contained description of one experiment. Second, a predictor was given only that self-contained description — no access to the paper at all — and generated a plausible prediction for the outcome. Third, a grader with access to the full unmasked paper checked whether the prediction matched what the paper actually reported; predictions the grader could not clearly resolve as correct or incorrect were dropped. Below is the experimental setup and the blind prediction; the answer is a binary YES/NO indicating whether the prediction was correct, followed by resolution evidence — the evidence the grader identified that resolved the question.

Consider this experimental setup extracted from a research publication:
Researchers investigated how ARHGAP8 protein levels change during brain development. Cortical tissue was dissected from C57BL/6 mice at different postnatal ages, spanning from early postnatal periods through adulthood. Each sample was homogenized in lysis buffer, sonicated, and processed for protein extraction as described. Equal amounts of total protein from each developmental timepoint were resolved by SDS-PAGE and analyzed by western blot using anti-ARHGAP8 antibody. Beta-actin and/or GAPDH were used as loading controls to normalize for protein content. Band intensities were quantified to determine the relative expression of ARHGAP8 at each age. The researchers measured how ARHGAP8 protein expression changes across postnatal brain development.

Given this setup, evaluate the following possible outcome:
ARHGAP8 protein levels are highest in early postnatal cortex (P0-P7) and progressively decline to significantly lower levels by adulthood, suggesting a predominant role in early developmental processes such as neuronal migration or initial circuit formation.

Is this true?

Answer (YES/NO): NO